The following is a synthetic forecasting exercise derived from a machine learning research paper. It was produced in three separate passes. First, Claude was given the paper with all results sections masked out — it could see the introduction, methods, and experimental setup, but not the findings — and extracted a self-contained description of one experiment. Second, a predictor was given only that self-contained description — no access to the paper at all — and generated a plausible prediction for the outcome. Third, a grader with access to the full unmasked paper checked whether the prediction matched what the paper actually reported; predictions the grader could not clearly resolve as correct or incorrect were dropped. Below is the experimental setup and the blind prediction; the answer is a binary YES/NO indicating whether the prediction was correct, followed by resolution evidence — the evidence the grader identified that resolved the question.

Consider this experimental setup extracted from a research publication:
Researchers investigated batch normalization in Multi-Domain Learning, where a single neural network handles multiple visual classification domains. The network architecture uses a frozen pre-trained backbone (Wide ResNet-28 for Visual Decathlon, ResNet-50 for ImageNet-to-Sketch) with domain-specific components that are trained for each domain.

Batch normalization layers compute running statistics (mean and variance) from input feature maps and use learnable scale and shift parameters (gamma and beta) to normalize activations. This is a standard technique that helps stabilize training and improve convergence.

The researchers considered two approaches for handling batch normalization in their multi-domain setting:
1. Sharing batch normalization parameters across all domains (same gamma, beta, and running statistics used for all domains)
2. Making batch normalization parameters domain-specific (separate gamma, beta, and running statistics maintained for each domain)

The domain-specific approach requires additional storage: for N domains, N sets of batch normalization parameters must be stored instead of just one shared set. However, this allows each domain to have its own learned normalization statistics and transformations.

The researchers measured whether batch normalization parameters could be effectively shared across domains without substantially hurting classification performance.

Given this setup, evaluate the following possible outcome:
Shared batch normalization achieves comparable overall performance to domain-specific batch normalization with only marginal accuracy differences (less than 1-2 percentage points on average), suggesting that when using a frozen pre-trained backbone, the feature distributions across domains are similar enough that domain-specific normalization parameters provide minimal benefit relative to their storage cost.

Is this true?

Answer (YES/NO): NO